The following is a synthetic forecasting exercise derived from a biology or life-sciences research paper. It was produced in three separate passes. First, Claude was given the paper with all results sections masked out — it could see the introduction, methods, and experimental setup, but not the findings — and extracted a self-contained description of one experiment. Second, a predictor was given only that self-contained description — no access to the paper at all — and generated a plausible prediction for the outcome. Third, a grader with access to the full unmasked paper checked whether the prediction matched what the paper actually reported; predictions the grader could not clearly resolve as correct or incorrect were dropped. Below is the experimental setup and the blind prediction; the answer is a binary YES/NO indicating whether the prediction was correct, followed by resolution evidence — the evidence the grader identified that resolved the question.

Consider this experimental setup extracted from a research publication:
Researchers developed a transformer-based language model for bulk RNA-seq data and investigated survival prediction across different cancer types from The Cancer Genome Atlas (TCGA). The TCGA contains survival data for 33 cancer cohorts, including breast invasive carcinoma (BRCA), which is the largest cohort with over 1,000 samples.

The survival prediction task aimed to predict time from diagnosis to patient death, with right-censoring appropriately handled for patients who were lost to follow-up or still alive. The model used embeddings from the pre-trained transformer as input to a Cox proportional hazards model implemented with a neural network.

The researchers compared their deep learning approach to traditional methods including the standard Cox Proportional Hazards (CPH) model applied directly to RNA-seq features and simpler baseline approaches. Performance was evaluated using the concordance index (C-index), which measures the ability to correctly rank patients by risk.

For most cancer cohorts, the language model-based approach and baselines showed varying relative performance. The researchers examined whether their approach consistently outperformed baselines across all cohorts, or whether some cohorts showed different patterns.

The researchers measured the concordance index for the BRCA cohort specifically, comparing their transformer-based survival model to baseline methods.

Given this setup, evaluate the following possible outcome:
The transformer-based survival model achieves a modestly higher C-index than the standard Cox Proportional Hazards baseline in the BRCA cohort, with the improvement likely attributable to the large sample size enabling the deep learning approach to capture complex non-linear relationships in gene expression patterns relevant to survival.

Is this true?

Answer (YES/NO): NO